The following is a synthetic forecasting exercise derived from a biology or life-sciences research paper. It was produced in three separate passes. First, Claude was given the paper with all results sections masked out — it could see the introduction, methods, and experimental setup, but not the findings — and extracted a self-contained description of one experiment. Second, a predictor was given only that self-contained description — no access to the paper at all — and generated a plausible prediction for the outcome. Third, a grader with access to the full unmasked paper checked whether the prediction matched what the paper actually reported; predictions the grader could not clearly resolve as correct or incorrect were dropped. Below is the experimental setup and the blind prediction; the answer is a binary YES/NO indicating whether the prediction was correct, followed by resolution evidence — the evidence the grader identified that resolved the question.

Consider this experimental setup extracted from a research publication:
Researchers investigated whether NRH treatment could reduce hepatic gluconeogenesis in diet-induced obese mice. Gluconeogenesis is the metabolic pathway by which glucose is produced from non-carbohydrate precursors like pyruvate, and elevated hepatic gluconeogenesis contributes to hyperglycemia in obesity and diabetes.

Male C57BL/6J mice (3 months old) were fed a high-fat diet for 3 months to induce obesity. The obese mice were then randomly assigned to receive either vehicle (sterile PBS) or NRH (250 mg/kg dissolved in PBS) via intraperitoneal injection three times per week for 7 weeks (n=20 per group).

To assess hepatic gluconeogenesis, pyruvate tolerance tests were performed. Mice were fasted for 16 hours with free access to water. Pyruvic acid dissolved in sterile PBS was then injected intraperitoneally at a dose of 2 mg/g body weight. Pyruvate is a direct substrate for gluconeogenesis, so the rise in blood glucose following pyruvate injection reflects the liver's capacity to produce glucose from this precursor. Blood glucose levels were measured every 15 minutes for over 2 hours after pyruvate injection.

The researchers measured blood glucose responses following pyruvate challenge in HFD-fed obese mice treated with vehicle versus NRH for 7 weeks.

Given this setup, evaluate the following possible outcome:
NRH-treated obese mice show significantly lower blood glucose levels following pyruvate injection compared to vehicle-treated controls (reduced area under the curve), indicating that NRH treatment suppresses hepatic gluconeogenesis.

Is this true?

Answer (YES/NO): YES